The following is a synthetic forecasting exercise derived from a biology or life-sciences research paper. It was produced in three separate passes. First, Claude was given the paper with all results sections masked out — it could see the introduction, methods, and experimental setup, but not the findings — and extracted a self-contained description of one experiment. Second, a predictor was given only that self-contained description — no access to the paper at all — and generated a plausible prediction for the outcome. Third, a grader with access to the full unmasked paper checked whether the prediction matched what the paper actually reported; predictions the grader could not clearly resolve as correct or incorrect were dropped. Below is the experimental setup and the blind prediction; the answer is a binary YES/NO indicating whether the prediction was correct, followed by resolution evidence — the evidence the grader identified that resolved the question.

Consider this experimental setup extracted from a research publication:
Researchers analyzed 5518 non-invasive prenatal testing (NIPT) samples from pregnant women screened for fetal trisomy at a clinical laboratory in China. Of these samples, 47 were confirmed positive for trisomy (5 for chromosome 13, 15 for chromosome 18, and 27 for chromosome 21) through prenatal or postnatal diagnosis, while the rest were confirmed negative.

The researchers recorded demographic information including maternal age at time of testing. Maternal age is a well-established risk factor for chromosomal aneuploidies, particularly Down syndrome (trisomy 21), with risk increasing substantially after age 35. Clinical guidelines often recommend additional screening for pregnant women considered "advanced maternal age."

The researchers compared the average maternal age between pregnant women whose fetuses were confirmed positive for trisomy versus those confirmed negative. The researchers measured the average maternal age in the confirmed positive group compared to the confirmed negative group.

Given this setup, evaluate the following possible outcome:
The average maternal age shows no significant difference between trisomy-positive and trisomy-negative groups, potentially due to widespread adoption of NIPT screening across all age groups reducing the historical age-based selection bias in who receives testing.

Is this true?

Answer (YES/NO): NO